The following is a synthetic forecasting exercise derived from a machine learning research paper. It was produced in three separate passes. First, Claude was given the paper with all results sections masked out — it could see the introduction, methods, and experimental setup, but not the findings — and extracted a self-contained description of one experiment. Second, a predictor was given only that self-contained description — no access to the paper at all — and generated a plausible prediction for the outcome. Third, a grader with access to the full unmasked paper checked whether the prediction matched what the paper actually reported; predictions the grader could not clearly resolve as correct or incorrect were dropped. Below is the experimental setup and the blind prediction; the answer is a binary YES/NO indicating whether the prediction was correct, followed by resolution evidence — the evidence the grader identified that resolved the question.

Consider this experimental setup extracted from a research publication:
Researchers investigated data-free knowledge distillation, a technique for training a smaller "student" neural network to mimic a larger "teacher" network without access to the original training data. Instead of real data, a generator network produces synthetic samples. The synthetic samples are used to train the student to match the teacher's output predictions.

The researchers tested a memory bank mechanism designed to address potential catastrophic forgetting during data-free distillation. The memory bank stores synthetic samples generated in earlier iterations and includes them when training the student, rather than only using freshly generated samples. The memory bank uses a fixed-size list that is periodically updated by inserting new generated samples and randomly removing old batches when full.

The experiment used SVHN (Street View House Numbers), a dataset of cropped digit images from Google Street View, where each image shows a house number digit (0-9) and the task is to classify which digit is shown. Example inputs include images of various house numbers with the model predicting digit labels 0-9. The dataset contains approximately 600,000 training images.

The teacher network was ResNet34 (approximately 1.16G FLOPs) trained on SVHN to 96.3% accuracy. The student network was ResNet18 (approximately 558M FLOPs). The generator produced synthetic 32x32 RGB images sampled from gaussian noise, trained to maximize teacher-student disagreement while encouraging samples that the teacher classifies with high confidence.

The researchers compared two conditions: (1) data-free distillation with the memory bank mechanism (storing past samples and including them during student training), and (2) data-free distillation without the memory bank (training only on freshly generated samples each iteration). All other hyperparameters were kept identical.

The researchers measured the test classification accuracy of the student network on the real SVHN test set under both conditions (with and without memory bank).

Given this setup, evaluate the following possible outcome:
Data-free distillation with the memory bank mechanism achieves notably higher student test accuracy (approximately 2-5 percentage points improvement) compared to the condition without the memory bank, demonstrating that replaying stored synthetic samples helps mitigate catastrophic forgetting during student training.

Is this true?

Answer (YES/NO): NO